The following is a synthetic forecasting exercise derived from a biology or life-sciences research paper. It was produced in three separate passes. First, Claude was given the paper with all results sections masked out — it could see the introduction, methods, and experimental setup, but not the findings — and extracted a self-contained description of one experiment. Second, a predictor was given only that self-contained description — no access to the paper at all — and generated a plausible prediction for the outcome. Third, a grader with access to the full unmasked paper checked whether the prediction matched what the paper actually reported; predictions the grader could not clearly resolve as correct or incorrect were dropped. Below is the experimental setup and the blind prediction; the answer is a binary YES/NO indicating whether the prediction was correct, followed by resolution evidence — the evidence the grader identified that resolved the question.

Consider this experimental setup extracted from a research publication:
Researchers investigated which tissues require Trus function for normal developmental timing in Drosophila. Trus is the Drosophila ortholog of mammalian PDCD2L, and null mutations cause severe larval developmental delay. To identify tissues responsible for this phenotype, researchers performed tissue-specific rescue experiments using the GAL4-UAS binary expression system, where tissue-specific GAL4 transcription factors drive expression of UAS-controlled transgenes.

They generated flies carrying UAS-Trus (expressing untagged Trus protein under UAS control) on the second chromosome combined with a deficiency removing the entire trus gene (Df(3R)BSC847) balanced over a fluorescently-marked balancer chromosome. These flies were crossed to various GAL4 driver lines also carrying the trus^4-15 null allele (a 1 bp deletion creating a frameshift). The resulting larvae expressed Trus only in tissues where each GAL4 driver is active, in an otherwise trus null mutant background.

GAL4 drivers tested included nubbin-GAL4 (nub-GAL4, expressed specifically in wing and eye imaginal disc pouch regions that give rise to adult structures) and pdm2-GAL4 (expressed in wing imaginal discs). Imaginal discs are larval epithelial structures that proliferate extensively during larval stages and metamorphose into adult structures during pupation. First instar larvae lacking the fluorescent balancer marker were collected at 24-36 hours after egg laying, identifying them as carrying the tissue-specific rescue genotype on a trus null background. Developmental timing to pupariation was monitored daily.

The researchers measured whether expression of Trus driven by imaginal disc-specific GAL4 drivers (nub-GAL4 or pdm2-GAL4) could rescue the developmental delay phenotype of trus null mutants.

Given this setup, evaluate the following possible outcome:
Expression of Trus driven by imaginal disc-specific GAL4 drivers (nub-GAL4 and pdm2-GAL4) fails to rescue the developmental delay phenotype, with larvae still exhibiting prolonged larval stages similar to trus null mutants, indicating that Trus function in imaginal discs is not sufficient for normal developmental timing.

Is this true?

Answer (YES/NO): NO